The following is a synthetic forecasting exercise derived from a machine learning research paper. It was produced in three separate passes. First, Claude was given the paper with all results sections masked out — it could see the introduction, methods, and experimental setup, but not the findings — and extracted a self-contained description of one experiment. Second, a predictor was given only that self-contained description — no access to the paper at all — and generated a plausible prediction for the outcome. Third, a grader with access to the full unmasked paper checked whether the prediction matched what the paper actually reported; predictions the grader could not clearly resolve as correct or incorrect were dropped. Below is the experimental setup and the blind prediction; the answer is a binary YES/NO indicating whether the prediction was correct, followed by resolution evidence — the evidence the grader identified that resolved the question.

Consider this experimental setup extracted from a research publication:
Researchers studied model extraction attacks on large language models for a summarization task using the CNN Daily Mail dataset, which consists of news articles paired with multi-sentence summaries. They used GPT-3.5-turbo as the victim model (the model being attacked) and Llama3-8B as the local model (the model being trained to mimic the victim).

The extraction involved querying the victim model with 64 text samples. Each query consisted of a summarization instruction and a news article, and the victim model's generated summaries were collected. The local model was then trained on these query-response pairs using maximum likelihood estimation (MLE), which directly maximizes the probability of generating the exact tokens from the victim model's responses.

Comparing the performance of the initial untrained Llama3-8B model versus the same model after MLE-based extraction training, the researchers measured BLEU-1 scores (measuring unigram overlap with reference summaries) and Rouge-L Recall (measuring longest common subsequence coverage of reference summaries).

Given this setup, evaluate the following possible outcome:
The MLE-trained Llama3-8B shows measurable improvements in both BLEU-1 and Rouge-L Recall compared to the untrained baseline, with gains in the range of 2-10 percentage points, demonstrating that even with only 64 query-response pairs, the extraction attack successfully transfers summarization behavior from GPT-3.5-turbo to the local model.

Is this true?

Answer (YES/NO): NO